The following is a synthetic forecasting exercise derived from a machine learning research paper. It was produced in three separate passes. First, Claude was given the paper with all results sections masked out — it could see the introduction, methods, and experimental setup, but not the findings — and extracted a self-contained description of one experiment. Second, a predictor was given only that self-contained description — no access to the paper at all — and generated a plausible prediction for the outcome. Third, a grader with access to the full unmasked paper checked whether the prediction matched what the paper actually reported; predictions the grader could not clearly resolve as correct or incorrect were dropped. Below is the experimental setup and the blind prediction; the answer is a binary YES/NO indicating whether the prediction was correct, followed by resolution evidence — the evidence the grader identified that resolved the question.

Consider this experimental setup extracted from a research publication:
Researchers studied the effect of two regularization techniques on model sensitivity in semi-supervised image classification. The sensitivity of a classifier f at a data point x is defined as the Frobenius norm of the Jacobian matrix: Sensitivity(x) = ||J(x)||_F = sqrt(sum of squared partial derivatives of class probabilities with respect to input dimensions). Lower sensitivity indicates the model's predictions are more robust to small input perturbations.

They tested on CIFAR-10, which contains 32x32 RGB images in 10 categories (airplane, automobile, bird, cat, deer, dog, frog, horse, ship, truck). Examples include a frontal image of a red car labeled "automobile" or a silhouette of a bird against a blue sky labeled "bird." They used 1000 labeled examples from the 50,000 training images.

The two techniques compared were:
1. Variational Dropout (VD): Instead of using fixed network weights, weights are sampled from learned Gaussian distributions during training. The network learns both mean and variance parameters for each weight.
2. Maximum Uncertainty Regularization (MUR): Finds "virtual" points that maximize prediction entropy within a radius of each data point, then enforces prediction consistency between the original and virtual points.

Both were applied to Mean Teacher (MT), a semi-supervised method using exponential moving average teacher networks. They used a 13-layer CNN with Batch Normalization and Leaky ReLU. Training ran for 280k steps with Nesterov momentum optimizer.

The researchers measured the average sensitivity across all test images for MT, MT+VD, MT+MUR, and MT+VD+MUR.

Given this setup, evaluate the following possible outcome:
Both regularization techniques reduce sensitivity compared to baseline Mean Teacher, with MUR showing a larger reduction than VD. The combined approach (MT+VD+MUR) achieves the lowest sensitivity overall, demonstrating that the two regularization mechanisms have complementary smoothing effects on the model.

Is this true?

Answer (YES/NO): NO